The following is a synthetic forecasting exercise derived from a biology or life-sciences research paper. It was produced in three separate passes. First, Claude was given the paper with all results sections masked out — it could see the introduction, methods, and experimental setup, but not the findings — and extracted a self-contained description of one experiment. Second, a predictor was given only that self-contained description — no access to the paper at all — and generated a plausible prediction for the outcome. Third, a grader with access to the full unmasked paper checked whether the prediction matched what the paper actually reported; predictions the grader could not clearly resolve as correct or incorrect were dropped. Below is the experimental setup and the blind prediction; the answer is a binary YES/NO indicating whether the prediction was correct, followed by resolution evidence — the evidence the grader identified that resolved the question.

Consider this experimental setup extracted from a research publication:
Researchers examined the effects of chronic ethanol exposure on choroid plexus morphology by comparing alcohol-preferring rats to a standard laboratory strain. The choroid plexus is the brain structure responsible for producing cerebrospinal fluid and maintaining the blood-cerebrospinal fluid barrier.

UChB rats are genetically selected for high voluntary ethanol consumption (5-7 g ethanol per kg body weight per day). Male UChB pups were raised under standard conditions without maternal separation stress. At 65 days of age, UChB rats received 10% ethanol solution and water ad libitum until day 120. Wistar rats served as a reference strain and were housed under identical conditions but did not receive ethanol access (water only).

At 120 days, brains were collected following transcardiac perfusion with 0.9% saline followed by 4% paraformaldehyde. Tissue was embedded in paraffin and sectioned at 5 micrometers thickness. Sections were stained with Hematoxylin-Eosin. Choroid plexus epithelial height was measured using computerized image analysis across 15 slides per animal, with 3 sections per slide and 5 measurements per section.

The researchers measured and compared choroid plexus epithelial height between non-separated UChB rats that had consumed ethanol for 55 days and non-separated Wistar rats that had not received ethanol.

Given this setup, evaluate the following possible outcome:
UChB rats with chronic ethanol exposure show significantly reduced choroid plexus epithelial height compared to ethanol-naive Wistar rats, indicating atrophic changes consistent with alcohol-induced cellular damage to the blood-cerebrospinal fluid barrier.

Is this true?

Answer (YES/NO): NO